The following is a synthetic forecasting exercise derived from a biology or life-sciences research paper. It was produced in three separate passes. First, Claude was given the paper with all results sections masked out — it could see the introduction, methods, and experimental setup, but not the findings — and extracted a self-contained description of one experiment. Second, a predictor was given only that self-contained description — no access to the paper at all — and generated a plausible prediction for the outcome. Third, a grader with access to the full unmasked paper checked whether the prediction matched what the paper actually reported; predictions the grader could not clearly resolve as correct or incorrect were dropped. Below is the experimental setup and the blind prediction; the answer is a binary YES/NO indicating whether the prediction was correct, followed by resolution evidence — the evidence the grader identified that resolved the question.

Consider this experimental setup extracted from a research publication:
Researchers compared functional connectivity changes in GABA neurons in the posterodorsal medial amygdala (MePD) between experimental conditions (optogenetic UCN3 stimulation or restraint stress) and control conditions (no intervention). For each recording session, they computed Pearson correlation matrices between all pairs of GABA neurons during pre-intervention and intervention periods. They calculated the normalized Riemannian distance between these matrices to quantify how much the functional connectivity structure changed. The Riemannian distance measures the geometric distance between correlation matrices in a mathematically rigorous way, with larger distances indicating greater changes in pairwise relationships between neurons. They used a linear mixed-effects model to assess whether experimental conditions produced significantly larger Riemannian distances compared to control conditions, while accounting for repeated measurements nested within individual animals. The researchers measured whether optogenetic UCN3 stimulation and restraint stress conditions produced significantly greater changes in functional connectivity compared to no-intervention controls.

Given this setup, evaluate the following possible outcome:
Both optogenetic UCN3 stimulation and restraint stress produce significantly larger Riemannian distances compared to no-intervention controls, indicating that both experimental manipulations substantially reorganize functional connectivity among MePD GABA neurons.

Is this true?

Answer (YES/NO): YES